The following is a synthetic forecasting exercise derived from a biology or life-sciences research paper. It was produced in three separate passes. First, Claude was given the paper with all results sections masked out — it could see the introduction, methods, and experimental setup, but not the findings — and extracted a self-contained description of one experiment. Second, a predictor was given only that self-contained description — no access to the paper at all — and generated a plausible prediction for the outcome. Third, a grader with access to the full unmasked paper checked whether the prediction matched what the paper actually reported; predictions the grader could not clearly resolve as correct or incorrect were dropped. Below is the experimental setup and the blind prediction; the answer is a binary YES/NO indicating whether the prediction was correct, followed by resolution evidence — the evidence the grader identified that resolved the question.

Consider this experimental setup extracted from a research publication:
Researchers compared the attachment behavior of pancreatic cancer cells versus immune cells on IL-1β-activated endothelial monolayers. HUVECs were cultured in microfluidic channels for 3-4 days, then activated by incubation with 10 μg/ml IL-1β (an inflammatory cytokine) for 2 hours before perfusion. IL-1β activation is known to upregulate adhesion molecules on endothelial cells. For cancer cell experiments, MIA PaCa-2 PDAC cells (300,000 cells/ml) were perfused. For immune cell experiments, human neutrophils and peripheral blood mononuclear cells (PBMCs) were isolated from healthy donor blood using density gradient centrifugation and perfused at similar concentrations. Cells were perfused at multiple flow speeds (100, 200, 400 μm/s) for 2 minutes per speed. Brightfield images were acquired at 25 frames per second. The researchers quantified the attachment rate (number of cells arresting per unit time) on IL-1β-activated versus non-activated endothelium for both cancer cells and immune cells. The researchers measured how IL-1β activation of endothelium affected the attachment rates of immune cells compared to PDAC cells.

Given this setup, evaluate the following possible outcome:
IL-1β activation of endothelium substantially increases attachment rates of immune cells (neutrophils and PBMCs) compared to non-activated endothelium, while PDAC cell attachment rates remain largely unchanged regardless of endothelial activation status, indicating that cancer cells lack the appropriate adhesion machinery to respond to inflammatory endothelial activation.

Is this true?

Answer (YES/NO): NO